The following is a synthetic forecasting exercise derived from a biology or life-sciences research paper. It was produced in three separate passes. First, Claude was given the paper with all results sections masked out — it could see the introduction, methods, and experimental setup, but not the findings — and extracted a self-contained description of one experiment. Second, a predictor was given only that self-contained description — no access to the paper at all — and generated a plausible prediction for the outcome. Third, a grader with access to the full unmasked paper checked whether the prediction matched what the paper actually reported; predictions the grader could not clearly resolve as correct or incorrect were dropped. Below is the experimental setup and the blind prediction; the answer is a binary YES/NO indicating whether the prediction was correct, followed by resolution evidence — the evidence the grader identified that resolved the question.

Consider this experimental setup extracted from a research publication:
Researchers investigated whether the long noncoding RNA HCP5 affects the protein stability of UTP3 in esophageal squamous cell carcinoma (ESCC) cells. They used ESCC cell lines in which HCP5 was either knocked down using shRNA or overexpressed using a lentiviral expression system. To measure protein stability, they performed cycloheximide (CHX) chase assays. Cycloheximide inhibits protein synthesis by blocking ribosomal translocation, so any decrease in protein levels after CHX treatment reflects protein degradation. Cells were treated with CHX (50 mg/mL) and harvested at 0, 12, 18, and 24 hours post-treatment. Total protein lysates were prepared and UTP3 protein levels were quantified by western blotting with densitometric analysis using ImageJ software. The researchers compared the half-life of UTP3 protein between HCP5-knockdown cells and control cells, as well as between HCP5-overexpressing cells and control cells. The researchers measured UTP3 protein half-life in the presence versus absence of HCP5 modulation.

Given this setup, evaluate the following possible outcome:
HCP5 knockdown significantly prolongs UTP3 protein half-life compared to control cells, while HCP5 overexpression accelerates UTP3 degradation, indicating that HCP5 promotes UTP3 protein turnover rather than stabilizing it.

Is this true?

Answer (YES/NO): NO